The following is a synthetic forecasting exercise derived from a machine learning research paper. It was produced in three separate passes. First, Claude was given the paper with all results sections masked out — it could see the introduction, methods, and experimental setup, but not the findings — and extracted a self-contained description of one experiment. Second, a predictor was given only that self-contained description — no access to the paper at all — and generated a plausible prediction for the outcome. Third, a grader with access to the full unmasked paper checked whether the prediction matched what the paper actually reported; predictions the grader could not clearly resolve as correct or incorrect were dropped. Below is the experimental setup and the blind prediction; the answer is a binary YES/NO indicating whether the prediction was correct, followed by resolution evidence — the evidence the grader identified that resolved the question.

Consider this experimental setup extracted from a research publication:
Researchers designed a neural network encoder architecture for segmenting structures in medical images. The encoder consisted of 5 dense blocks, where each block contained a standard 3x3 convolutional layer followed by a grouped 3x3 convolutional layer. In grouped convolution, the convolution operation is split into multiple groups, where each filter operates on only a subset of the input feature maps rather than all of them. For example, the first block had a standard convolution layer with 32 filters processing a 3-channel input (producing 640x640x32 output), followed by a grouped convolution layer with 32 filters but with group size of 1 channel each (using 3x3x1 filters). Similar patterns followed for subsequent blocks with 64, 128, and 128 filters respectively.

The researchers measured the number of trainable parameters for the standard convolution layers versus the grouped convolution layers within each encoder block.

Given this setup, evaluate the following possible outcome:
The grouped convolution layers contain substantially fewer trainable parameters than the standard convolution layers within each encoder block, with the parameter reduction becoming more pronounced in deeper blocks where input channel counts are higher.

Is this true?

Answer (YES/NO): YES